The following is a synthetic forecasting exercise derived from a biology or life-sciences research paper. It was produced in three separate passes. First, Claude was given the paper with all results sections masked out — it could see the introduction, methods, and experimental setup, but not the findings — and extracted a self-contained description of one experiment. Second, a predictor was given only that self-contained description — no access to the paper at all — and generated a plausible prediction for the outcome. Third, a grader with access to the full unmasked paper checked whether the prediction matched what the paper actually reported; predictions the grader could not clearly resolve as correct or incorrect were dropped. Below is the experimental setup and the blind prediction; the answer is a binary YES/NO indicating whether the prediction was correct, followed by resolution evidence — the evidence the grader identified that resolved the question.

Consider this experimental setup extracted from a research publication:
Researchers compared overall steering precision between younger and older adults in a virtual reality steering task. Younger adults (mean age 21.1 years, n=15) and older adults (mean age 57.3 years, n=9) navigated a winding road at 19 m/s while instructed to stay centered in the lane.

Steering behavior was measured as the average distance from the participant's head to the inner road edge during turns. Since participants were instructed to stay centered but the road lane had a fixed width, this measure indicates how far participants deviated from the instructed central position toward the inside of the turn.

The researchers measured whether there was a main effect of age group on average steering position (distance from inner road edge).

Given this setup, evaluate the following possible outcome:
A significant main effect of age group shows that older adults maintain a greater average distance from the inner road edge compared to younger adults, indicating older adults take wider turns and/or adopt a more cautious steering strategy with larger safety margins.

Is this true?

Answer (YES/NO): NO